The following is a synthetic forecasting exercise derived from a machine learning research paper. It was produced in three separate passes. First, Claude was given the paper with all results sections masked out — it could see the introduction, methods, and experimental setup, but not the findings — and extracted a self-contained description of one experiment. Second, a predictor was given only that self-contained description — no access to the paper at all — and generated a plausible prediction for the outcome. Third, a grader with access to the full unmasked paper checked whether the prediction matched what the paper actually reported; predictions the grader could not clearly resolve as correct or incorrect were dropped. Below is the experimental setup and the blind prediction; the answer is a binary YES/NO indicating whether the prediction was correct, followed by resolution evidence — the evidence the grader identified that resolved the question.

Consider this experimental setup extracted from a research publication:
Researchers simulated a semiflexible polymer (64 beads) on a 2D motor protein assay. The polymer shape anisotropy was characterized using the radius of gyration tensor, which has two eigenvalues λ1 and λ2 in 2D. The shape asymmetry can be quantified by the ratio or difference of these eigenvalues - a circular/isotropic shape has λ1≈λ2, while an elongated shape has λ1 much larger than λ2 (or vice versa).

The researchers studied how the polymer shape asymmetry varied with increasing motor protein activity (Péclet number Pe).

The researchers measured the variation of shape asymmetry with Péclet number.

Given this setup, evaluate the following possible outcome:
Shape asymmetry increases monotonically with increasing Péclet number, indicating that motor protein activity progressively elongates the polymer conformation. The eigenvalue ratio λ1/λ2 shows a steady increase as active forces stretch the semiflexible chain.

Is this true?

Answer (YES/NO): NO